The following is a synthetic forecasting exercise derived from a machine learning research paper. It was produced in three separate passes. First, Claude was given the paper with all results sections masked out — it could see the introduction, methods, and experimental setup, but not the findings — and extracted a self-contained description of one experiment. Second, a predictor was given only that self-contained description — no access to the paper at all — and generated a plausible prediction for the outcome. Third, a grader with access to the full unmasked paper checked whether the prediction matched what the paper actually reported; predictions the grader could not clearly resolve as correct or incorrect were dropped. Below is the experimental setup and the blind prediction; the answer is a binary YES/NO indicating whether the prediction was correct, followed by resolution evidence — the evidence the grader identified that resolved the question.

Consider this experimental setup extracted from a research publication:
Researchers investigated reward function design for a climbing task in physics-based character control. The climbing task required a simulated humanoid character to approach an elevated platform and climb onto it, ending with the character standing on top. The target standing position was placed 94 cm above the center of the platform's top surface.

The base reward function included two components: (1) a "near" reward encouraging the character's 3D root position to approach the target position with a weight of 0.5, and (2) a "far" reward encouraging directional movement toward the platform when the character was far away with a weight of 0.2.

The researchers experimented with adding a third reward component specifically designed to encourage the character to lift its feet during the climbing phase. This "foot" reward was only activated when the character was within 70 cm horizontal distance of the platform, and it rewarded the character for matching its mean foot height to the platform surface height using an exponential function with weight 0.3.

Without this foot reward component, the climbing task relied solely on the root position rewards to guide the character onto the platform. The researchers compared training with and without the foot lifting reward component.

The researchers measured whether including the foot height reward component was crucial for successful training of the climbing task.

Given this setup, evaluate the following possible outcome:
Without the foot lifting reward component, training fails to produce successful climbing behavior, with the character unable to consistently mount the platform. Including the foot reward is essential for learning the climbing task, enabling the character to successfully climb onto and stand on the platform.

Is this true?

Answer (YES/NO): YES